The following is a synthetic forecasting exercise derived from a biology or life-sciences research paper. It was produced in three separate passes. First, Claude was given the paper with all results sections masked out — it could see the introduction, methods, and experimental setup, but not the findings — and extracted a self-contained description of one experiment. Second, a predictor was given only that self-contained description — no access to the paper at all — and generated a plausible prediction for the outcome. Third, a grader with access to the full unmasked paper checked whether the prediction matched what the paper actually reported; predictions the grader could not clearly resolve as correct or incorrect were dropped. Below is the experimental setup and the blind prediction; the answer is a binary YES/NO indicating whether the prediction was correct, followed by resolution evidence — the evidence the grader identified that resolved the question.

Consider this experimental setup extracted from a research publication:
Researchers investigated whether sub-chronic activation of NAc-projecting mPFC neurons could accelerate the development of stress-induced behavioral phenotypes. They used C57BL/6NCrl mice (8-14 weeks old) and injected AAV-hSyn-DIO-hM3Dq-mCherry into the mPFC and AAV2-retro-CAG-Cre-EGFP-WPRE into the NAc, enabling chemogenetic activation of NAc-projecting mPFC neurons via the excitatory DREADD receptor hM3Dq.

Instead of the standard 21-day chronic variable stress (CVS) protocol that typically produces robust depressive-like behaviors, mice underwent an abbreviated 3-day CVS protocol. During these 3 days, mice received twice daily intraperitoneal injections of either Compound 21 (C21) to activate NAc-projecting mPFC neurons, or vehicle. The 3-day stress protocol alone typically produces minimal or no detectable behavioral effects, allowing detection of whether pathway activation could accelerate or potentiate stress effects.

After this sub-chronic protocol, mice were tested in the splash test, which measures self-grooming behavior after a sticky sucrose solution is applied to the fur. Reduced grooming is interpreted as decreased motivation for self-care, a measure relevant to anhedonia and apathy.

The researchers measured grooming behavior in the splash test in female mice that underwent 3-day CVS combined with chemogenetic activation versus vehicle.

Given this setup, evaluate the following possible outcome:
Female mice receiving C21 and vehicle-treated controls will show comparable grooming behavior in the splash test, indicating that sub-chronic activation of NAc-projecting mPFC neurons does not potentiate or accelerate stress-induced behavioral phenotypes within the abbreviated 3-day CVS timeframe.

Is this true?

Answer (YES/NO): NO